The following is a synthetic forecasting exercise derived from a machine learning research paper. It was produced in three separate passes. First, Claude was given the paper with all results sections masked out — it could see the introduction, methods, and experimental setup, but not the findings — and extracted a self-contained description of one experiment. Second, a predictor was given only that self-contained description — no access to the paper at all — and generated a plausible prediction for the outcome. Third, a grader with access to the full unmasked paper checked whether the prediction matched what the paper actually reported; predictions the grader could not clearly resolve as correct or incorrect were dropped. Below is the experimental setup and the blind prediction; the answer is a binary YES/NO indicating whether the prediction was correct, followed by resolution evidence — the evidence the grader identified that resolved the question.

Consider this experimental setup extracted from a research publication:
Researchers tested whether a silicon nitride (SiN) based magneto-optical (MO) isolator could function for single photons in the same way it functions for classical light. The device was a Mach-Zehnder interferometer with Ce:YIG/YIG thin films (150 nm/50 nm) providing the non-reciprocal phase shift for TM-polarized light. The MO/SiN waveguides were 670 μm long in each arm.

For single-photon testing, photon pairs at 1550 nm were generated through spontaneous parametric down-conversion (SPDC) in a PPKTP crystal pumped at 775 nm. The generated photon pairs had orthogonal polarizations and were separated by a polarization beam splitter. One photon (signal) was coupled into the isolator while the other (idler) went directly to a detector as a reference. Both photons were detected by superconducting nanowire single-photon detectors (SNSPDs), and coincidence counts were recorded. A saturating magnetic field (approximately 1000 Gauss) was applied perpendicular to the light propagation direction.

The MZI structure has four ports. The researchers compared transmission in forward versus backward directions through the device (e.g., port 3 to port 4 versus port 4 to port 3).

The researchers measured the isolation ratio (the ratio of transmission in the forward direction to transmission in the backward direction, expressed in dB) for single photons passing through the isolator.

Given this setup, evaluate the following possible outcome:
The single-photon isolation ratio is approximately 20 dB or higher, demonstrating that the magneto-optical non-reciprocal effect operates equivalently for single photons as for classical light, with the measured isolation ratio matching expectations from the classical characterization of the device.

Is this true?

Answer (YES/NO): NO